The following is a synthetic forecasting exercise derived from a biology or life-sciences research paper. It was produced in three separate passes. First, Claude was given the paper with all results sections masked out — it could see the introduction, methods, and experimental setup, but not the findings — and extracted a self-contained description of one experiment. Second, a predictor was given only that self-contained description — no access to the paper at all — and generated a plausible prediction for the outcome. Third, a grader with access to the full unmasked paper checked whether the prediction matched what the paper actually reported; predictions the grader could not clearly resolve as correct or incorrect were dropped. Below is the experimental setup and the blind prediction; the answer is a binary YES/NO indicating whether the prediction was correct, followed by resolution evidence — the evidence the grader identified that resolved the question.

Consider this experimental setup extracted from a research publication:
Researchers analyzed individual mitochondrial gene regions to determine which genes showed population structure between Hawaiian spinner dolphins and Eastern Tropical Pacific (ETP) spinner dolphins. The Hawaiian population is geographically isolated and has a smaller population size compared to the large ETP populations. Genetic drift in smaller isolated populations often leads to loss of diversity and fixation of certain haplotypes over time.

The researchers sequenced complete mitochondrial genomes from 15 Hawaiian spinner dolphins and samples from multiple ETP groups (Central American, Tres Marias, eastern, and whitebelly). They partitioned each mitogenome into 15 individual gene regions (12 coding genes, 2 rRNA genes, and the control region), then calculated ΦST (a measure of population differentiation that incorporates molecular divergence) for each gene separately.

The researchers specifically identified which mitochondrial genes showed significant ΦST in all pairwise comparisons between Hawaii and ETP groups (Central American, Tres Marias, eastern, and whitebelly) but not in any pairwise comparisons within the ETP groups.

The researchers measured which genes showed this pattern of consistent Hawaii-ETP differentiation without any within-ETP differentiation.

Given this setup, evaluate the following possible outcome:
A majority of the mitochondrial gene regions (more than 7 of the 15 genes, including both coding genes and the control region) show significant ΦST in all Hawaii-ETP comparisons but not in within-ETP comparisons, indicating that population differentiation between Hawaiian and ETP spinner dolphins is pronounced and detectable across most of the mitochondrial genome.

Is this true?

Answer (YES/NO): NO